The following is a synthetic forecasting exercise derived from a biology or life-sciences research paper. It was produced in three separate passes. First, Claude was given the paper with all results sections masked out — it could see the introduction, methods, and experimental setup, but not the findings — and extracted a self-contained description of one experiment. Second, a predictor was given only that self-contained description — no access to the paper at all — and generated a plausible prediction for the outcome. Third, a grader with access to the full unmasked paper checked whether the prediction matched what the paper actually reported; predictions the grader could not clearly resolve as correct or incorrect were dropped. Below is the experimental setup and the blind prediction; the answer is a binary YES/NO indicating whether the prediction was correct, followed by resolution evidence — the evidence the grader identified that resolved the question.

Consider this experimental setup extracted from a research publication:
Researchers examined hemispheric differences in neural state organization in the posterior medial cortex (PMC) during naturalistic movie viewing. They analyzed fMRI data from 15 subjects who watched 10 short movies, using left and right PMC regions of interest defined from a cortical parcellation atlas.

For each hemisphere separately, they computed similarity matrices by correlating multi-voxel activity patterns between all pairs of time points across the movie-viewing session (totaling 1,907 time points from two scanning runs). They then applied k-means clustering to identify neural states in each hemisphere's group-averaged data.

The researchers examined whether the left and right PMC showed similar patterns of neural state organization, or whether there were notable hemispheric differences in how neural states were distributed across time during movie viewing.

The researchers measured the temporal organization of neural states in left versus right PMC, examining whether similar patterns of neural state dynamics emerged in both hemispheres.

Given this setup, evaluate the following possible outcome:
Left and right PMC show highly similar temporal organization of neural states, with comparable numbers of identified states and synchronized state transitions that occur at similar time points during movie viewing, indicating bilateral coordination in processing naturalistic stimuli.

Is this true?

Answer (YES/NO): NO